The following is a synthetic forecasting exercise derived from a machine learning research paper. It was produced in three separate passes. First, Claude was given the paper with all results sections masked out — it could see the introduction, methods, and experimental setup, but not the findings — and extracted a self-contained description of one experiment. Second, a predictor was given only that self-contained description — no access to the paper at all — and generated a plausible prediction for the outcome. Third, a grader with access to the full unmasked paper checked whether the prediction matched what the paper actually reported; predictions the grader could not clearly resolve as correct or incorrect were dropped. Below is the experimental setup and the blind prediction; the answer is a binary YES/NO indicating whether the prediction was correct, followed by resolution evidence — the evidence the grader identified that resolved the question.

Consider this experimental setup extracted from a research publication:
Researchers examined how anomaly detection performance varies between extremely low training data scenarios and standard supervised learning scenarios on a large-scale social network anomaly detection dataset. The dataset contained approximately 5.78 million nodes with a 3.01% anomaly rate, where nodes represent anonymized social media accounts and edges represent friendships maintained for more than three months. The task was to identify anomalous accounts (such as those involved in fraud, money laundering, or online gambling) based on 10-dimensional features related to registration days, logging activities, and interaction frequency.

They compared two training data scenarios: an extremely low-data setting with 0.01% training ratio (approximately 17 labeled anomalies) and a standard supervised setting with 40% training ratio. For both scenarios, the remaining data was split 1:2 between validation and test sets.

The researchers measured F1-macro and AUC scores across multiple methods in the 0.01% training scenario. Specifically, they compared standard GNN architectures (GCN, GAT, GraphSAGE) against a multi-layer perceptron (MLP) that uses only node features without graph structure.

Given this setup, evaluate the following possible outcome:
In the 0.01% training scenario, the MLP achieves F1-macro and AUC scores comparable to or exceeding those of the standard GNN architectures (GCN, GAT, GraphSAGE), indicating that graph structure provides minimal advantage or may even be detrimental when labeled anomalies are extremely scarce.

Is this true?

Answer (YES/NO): NO